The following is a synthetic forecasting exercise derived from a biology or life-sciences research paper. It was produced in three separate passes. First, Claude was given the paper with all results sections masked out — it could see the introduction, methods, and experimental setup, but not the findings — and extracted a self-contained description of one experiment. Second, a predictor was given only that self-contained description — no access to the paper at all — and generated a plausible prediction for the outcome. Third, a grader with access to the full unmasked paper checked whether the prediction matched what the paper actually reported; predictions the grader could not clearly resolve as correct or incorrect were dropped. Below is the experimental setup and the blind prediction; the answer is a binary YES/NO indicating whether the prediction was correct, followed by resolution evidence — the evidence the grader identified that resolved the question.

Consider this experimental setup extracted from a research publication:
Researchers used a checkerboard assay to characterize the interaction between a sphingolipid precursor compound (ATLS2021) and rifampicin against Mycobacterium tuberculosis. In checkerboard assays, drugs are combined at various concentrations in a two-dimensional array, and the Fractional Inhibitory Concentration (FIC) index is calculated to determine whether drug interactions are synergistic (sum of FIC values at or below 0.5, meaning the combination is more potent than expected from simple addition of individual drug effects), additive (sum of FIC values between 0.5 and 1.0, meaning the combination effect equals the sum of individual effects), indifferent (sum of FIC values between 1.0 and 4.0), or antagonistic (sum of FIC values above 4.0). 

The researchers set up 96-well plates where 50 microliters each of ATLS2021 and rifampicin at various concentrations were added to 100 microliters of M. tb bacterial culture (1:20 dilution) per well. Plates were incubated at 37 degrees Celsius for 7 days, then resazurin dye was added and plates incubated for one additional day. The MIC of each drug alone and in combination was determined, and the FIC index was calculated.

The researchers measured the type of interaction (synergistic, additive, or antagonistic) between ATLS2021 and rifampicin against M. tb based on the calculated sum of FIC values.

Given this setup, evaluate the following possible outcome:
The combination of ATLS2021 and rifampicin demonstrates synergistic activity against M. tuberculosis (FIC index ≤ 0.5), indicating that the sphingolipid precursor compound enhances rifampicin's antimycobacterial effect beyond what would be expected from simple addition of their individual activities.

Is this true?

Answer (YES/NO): NO